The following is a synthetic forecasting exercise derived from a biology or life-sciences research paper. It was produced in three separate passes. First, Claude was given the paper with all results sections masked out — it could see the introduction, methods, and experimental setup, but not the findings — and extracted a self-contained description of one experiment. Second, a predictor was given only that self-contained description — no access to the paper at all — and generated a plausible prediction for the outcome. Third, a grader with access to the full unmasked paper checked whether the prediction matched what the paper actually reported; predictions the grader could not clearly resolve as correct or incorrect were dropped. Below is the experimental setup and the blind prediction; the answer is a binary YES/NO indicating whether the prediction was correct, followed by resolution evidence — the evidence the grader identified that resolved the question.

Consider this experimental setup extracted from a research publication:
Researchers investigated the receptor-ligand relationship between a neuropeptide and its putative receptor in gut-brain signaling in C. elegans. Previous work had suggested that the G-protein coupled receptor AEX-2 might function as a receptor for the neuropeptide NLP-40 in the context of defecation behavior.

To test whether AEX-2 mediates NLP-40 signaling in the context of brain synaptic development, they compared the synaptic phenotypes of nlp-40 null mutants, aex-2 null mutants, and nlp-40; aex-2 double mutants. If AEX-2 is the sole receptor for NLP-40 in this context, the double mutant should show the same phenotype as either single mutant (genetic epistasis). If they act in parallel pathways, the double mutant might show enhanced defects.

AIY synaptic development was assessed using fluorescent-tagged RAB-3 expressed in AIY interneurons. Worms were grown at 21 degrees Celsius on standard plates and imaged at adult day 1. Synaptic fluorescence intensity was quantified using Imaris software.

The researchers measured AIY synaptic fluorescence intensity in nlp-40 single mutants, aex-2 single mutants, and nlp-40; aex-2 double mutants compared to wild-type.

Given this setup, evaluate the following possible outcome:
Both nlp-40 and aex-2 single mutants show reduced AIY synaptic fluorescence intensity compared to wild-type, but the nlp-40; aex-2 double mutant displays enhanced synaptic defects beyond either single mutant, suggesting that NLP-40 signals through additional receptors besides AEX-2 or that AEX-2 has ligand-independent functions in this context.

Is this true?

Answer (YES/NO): NO